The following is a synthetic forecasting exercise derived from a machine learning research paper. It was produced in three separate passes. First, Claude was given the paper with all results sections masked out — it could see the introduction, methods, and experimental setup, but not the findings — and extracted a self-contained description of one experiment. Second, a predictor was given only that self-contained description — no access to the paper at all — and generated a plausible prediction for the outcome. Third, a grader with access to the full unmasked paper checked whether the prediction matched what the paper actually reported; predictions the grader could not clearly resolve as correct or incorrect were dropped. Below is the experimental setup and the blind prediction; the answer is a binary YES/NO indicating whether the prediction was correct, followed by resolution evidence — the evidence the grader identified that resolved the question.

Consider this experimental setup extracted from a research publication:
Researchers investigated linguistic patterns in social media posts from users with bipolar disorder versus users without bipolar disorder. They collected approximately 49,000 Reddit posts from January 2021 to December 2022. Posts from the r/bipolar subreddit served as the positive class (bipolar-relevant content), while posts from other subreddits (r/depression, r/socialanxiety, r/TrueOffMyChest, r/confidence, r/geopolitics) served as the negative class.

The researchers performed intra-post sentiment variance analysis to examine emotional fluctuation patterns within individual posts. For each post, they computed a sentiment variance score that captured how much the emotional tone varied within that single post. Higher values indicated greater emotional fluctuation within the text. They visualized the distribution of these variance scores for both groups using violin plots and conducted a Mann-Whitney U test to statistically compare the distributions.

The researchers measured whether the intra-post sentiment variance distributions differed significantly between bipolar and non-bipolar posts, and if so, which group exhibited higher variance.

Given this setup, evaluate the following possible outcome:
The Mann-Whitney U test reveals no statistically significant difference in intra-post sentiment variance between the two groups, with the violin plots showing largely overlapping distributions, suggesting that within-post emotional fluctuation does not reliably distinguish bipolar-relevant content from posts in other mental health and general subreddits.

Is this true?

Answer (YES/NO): NO